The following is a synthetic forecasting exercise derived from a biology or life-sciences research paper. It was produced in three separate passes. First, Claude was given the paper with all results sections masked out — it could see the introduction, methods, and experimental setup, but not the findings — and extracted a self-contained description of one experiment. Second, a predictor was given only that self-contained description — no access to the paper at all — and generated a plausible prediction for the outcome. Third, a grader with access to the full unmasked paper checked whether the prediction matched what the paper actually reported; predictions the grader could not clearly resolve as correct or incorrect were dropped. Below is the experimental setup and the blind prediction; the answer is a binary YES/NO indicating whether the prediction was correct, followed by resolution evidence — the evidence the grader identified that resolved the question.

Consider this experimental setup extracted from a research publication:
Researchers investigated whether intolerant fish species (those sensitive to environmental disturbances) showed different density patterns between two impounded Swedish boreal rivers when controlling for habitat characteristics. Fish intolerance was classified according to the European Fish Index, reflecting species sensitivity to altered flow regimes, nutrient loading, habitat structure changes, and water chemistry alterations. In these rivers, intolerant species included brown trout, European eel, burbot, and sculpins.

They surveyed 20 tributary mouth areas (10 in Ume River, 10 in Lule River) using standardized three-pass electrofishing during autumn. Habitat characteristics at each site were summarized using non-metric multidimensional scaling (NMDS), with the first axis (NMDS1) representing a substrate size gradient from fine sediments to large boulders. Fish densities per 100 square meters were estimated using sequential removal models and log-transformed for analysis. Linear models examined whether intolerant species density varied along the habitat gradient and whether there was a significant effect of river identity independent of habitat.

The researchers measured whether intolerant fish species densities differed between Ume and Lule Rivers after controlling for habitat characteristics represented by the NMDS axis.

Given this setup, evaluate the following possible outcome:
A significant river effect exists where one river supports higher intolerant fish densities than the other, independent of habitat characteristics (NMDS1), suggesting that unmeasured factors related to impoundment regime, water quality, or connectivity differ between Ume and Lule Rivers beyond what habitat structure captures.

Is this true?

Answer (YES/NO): YES